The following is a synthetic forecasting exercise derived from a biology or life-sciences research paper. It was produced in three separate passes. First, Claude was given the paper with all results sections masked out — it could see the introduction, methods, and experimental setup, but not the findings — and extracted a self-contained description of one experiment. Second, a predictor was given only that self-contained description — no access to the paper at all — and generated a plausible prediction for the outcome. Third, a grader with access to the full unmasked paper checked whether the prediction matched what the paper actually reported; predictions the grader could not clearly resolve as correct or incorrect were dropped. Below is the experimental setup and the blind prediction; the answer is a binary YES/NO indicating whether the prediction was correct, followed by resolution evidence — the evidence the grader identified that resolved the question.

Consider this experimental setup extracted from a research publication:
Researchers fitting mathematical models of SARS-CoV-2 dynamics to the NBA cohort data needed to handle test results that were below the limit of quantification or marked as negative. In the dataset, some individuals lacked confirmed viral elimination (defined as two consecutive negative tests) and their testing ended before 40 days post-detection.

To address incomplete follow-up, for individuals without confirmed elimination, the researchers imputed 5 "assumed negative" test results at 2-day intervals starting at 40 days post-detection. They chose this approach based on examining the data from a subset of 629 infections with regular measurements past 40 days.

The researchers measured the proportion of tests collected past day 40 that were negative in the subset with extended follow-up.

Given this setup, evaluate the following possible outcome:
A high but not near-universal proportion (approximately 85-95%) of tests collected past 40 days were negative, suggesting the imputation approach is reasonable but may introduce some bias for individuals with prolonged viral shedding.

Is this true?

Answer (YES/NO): NO